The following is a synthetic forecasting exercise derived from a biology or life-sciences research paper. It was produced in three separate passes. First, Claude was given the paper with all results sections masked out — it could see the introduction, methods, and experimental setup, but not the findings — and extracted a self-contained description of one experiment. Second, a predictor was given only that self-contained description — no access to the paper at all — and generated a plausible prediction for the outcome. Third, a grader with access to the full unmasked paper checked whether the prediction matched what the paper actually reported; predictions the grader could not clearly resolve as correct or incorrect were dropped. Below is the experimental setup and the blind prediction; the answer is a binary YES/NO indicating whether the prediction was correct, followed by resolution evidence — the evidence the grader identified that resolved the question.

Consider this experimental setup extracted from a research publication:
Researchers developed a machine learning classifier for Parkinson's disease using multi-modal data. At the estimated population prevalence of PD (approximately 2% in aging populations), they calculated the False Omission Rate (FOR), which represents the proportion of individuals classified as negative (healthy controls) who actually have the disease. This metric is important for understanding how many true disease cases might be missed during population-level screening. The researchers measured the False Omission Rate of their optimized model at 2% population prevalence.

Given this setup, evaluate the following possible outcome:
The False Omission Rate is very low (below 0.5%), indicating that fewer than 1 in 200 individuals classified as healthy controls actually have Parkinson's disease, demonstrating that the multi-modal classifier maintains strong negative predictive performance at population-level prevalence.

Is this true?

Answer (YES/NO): YES